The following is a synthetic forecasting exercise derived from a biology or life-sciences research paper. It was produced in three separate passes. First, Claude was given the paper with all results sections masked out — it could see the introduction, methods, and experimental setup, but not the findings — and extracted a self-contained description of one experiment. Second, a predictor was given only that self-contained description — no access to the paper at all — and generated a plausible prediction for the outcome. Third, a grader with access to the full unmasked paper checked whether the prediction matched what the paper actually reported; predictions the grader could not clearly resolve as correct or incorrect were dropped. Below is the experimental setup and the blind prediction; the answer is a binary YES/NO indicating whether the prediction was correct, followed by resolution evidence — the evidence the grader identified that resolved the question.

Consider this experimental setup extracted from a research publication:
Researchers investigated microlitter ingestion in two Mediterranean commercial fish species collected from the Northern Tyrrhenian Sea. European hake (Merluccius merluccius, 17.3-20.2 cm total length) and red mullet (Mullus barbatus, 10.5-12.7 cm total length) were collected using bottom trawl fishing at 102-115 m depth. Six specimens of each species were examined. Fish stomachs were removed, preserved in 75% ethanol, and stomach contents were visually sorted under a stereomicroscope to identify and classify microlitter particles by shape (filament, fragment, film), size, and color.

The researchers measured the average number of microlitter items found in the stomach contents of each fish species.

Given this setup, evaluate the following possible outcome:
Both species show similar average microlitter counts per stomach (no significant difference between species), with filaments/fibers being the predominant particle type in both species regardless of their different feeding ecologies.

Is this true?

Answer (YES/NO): NO